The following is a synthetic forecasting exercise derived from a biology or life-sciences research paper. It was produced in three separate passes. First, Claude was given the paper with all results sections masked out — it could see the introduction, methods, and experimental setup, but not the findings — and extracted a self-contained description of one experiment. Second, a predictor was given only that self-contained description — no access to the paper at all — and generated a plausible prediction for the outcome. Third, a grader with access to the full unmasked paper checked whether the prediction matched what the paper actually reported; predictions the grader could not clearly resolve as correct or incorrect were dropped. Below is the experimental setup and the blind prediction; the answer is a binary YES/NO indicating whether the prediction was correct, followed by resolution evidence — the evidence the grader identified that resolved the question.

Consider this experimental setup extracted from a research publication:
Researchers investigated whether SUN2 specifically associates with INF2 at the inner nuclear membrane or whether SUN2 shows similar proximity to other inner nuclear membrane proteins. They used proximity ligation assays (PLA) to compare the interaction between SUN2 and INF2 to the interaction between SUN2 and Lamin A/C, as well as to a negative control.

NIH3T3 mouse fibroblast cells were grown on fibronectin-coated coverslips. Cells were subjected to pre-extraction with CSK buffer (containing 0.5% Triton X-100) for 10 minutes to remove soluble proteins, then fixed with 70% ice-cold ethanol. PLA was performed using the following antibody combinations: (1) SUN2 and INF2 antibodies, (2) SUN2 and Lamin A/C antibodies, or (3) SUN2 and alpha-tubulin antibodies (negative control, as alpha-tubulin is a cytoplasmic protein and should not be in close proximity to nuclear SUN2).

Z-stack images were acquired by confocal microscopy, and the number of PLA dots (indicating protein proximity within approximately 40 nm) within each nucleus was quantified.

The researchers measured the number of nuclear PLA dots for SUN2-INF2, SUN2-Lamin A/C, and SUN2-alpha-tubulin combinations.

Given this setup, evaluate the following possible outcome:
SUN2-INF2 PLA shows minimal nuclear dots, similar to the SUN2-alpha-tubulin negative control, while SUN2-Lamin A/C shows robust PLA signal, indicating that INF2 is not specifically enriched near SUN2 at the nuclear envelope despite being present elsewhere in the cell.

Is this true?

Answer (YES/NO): NO